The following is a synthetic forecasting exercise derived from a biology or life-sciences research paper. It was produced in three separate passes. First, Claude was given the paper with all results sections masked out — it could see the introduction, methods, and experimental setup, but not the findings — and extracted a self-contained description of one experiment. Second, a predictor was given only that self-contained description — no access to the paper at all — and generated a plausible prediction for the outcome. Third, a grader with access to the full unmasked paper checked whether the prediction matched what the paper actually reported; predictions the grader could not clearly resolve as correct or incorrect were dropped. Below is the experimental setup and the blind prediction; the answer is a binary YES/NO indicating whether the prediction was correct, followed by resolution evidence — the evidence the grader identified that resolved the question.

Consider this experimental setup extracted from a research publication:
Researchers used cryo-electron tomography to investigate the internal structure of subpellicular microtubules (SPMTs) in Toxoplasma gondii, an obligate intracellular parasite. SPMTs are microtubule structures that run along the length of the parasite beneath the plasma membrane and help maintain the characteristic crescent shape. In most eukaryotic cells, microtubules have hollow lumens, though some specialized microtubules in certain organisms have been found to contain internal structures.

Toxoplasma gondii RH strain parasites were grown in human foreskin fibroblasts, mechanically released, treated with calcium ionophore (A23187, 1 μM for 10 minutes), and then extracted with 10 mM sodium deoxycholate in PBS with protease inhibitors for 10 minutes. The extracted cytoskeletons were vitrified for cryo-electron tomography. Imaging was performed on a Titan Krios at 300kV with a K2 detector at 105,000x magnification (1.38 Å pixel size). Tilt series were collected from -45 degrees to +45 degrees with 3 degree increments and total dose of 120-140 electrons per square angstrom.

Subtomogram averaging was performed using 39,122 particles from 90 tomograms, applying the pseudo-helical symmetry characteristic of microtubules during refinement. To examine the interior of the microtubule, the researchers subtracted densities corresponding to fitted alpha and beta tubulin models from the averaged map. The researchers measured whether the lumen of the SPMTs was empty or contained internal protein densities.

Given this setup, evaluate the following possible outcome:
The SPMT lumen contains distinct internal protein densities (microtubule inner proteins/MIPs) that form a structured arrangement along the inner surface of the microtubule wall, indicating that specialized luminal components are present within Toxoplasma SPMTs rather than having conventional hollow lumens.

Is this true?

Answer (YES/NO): YES